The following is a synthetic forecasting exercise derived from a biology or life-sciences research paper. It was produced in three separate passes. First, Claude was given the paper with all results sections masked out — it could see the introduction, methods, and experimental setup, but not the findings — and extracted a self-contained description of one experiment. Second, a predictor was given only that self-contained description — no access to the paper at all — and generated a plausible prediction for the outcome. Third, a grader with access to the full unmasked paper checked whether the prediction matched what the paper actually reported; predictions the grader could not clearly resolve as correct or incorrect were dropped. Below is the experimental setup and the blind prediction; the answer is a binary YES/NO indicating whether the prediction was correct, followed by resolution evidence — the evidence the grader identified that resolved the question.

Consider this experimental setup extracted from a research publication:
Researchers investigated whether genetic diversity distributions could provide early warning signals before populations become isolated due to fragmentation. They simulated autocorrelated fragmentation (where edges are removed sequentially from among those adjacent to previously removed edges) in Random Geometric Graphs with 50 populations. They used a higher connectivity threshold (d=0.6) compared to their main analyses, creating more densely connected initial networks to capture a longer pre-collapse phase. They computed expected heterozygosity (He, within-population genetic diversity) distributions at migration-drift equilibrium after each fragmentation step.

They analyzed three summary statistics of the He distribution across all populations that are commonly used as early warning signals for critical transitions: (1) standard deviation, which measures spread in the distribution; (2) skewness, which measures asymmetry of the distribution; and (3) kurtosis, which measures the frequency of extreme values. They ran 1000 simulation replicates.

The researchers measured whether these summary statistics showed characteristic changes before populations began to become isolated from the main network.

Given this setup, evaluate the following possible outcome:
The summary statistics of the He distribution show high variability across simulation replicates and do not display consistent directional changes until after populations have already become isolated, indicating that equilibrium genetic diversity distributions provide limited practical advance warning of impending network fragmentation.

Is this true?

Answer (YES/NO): NO